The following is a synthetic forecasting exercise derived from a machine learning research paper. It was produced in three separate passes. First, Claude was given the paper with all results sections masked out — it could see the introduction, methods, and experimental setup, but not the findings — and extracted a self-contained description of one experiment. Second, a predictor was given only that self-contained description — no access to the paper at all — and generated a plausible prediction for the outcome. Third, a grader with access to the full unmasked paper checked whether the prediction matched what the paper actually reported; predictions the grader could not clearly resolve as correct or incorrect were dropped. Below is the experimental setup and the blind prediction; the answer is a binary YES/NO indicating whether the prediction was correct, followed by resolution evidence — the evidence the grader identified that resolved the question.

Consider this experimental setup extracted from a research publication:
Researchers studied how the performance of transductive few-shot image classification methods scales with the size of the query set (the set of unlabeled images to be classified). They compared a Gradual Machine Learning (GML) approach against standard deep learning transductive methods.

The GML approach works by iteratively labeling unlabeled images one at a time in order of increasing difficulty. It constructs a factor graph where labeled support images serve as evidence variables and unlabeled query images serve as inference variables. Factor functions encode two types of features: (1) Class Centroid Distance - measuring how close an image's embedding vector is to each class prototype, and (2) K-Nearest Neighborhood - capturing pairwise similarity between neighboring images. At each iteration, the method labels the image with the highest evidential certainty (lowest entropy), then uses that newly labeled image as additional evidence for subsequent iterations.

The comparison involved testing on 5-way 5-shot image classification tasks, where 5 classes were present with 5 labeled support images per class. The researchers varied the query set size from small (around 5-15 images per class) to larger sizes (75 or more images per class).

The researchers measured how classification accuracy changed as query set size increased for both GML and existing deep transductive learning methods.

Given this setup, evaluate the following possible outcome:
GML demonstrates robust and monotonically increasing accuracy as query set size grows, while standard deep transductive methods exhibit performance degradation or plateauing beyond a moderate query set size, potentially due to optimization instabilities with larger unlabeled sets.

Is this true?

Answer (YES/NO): YES